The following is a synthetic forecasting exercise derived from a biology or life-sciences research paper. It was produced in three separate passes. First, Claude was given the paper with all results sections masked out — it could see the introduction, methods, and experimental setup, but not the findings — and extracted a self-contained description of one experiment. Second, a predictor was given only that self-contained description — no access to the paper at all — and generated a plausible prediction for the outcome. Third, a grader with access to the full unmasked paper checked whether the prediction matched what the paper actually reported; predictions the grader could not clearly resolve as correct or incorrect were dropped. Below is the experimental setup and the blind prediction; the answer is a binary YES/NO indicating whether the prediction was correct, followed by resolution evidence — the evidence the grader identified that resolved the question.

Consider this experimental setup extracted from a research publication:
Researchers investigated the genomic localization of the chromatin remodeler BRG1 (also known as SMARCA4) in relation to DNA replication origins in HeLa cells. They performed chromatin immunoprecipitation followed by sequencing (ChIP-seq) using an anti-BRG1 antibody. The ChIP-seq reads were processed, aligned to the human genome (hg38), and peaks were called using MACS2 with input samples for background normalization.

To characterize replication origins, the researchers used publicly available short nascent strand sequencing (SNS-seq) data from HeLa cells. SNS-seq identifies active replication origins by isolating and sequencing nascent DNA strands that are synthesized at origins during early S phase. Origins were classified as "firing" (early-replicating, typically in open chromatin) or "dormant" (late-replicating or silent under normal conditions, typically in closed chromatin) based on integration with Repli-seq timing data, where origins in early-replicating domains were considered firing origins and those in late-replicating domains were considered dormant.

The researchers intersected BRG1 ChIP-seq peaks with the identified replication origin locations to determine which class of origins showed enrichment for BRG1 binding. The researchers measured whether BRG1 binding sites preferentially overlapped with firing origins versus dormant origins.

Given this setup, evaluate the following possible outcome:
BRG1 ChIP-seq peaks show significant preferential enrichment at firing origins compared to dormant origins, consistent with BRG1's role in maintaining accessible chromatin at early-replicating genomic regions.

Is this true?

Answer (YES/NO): NO